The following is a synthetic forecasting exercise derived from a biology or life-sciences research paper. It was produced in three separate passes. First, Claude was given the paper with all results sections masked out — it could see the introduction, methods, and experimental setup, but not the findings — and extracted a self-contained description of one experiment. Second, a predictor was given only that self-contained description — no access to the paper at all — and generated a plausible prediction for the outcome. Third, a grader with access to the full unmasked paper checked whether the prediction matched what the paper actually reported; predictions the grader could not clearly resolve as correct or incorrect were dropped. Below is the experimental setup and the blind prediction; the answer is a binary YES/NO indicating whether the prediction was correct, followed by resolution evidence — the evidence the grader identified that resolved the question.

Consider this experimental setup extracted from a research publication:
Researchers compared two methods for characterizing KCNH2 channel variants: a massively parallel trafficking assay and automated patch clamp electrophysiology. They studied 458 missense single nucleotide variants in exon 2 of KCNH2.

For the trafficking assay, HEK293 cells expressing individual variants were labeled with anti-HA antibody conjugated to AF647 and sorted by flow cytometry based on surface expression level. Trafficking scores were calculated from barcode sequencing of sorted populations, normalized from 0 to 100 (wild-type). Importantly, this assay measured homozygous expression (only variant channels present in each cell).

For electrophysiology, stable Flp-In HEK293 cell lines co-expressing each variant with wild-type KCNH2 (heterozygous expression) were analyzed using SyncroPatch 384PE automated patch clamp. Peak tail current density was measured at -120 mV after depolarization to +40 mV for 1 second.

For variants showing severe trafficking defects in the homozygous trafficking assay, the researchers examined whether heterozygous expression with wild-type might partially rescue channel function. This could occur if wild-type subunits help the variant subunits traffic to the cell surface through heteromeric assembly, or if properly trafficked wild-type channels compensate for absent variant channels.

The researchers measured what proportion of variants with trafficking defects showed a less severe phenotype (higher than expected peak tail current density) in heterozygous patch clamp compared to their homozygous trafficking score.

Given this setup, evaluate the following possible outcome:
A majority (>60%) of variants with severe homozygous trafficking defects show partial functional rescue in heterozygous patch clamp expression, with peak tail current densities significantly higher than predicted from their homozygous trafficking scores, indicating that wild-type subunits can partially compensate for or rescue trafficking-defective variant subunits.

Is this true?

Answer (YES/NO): NO